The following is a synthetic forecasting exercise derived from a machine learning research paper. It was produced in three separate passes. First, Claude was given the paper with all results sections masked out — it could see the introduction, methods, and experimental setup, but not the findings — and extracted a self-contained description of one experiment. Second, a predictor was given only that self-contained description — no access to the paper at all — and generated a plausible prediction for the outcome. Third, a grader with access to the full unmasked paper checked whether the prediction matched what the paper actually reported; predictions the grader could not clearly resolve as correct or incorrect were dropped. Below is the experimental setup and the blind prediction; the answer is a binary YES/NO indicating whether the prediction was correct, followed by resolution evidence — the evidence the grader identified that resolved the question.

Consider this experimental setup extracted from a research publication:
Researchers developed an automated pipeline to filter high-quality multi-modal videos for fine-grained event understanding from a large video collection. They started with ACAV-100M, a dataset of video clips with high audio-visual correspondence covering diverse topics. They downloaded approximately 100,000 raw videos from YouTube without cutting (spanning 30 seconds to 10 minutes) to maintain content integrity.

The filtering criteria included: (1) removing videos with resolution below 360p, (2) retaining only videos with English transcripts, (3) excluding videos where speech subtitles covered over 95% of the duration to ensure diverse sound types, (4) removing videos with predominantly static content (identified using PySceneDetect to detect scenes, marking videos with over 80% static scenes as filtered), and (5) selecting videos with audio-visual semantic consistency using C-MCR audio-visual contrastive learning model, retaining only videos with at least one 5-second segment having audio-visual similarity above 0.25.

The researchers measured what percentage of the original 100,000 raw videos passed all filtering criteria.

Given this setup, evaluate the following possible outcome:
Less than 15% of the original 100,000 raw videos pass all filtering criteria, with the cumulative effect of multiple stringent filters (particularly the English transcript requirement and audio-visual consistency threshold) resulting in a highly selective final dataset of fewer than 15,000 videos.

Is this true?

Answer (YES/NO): YES